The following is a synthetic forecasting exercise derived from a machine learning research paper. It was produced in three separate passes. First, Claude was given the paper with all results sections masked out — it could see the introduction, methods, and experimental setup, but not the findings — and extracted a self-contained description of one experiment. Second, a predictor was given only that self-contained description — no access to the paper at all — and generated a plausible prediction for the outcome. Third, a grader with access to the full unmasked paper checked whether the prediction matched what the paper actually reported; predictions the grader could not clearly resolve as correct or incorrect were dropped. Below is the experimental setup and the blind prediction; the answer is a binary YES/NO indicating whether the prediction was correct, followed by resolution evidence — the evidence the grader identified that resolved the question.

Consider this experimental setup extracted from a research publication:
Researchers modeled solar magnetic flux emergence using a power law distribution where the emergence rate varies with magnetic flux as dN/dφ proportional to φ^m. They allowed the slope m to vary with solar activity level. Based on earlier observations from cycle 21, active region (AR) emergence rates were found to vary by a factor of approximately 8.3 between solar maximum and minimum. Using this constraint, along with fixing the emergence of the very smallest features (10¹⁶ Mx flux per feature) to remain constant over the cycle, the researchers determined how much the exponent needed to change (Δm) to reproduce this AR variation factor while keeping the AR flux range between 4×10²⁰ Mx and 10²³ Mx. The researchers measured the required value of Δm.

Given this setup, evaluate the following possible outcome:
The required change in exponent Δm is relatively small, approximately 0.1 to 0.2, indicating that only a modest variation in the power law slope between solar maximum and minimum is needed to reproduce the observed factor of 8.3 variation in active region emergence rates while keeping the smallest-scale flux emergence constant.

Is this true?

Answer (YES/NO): YES